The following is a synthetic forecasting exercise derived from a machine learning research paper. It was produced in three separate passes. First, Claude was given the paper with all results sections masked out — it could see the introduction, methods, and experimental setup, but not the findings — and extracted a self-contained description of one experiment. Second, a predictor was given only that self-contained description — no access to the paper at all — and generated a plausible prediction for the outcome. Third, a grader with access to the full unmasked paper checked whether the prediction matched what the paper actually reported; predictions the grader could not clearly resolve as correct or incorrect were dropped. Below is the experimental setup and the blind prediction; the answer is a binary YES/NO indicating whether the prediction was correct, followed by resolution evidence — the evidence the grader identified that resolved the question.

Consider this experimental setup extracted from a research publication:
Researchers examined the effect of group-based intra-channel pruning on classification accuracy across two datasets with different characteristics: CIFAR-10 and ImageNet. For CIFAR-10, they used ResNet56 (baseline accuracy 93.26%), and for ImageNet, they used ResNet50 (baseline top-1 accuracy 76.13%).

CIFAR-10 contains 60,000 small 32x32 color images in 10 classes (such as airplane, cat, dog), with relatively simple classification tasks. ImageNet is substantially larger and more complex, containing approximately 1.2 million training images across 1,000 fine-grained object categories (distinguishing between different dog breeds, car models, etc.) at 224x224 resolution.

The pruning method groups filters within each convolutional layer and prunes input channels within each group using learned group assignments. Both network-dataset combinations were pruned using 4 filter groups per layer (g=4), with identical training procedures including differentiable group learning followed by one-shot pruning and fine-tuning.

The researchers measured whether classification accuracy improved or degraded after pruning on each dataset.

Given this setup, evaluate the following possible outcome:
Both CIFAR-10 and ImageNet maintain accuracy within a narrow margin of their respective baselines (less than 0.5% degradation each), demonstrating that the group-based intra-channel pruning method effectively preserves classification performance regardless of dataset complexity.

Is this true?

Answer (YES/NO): NO